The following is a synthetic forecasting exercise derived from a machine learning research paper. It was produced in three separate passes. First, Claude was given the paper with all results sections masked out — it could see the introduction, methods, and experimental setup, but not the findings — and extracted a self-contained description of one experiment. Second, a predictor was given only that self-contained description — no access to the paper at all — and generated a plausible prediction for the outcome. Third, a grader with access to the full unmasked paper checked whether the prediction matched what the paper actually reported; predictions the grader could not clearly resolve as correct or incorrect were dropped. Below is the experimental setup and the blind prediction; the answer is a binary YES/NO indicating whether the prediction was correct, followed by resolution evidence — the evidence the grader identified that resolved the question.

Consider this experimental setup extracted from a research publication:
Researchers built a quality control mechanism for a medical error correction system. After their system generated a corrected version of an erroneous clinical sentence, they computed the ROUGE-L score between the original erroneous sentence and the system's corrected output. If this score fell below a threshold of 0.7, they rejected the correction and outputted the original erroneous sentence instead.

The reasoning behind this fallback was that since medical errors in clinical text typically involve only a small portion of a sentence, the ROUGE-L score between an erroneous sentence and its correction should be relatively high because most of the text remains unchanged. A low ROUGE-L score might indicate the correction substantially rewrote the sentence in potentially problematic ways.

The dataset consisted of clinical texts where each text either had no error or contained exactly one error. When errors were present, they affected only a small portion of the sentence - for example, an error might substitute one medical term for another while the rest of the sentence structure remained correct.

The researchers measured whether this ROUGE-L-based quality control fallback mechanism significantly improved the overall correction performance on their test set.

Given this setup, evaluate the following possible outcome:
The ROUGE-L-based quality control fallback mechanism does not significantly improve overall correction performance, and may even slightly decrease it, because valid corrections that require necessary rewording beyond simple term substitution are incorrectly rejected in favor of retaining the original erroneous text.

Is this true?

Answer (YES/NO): YES